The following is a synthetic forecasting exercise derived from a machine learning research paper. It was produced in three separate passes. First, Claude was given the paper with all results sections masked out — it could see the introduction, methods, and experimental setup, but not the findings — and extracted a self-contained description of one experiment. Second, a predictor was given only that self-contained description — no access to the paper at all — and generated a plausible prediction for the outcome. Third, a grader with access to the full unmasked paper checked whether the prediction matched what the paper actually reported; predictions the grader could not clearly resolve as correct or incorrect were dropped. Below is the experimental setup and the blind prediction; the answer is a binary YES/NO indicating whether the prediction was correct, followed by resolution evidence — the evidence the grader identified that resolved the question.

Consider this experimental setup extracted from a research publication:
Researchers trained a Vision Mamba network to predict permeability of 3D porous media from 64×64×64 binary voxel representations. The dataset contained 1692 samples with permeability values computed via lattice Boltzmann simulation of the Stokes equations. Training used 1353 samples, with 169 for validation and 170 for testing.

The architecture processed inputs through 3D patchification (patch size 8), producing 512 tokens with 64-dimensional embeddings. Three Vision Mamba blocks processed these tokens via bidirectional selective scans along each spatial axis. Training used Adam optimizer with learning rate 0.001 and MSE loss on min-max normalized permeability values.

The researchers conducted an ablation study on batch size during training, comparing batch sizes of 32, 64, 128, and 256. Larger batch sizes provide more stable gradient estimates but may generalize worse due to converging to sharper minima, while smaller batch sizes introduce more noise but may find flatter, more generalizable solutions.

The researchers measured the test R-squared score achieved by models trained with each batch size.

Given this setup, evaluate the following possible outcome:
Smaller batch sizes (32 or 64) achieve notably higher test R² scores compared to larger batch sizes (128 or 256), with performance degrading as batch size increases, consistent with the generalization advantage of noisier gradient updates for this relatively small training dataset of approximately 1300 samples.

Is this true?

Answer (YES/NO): NO